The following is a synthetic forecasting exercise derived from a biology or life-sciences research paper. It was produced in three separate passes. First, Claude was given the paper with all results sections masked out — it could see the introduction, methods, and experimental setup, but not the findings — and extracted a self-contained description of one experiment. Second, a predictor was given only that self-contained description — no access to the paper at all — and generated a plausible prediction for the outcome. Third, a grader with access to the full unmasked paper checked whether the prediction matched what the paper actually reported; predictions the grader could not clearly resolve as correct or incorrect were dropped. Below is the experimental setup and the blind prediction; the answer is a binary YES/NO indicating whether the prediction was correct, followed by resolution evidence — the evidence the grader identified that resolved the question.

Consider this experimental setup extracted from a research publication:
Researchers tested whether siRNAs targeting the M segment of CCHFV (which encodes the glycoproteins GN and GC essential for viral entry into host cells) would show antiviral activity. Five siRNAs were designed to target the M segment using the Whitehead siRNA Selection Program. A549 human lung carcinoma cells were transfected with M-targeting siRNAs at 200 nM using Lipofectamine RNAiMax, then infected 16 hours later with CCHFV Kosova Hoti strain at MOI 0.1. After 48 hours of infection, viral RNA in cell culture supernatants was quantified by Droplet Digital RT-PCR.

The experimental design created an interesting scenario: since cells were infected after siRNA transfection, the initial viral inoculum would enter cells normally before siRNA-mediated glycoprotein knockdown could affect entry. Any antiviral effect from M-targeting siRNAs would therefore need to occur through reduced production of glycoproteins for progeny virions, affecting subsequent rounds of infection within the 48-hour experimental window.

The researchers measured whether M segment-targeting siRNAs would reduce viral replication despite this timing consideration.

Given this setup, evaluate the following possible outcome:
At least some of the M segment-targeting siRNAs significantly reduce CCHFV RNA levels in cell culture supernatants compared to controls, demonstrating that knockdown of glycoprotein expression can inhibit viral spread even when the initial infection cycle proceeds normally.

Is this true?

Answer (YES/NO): YES